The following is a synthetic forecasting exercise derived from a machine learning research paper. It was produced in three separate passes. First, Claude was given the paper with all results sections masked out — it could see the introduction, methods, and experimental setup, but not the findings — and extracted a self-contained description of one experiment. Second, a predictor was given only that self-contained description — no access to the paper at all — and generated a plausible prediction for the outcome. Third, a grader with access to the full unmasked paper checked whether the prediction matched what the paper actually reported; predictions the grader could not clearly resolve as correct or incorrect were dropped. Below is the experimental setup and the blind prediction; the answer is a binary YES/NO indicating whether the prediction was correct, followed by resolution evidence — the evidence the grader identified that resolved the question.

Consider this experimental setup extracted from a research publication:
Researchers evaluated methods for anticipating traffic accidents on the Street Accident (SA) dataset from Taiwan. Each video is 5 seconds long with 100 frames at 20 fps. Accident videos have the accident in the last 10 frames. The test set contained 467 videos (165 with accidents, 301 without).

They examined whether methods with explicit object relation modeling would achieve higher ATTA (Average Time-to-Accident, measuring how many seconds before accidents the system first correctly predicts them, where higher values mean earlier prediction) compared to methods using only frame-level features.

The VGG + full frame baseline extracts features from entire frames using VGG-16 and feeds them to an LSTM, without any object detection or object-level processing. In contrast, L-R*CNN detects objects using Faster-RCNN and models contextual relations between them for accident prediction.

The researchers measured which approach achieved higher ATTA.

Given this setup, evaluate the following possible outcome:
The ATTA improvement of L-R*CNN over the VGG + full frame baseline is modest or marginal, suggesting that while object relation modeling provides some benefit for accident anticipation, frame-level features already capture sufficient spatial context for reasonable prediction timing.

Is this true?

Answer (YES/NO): NO